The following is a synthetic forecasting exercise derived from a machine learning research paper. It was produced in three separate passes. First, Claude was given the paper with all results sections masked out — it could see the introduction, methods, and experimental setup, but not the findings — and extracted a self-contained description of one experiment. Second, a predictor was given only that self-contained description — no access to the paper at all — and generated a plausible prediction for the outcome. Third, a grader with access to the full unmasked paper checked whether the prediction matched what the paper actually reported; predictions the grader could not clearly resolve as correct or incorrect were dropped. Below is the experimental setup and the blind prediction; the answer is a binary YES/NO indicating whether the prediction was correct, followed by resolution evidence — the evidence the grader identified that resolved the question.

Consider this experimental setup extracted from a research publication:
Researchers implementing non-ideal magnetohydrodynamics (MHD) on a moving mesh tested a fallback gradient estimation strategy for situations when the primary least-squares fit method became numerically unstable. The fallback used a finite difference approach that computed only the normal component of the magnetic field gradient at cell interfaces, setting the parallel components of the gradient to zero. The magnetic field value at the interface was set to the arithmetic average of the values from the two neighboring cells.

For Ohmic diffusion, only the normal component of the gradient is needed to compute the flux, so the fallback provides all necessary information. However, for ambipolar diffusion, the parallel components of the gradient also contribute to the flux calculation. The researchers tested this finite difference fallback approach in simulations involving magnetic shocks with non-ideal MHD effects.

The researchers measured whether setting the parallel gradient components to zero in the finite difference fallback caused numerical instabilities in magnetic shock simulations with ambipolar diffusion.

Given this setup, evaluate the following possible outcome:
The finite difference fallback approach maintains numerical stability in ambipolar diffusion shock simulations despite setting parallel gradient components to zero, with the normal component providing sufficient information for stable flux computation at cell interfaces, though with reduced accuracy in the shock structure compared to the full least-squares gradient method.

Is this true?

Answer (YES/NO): NO